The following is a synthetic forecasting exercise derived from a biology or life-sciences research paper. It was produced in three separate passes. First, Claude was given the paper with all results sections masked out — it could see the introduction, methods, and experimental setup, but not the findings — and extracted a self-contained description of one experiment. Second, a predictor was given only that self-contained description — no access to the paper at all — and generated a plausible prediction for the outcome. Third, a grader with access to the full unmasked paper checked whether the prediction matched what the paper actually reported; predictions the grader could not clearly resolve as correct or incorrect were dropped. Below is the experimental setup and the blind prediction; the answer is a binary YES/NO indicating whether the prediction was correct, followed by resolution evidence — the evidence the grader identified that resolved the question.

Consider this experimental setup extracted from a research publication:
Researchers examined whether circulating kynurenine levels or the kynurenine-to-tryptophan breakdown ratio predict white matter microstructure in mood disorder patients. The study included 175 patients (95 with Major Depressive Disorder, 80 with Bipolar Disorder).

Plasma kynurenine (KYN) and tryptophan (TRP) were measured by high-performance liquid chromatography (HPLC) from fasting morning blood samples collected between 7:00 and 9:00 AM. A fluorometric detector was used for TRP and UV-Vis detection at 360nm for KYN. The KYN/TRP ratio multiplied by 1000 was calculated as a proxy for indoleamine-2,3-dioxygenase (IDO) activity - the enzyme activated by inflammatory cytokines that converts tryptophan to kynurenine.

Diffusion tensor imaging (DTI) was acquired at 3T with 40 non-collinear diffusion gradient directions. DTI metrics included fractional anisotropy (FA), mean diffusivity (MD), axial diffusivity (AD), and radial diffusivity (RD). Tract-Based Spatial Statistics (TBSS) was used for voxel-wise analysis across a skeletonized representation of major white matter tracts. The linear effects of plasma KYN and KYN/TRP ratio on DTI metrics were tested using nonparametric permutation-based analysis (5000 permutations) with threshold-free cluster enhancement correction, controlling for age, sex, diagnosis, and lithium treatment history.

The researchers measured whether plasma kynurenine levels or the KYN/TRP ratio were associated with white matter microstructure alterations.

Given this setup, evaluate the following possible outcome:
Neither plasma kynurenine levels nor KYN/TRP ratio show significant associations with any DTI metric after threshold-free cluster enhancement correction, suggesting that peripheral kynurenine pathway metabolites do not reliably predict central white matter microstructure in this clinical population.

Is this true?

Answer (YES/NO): YES